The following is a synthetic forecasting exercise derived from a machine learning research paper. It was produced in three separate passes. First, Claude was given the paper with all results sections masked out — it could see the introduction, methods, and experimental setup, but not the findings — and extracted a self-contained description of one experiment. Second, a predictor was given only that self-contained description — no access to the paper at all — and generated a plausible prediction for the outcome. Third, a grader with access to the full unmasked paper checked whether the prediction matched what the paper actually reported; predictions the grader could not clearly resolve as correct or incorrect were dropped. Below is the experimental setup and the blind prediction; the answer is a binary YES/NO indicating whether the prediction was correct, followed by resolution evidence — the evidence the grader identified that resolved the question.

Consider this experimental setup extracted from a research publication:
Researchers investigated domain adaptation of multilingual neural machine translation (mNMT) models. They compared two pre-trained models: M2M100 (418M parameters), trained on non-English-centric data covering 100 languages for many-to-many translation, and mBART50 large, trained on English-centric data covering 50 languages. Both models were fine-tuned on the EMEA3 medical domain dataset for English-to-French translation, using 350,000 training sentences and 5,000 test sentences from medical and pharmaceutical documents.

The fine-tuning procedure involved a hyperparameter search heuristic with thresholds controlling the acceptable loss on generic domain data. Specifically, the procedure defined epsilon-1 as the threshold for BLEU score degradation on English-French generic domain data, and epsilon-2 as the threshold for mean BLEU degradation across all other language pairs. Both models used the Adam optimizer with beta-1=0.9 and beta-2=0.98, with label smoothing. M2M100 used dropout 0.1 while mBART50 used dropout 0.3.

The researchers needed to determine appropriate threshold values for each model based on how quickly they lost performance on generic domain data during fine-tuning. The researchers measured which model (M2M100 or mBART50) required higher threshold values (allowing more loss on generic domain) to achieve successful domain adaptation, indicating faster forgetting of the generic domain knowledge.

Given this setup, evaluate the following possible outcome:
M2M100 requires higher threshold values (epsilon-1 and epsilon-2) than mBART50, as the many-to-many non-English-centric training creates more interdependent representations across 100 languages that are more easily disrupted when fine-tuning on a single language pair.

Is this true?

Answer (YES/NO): NO